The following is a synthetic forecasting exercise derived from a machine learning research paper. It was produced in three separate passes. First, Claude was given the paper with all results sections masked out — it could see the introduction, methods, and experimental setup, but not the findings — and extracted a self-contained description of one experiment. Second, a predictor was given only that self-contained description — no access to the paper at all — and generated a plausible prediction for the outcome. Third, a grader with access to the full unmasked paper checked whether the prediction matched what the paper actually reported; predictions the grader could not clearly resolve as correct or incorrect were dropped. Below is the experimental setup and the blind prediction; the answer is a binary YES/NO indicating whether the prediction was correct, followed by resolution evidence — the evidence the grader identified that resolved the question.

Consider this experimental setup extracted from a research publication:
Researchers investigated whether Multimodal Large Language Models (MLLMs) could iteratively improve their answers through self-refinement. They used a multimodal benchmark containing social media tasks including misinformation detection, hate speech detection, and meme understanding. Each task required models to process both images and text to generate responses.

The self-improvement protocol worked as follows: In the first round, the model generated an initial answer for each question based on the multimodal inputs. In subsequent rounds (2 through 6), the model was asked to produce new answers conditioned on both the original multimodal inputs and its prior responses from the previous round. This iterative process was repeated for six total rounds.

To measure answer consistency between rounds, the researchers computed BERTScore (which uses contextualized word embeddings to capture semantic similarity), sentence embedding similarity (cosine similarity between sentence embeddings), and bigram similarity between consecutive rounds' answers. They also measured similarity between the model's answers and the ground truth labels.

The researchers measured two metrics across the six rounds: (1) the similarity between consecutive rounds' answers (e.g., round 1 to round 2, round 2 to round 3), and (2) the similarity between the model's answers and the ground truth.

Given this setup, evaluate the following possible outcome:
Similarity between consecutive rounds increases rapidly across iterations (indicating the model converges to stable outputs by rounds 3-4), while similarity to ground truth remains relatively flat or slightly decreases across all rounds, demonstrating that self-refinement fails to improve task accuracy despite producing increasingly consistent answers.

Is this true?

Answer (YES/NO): YES